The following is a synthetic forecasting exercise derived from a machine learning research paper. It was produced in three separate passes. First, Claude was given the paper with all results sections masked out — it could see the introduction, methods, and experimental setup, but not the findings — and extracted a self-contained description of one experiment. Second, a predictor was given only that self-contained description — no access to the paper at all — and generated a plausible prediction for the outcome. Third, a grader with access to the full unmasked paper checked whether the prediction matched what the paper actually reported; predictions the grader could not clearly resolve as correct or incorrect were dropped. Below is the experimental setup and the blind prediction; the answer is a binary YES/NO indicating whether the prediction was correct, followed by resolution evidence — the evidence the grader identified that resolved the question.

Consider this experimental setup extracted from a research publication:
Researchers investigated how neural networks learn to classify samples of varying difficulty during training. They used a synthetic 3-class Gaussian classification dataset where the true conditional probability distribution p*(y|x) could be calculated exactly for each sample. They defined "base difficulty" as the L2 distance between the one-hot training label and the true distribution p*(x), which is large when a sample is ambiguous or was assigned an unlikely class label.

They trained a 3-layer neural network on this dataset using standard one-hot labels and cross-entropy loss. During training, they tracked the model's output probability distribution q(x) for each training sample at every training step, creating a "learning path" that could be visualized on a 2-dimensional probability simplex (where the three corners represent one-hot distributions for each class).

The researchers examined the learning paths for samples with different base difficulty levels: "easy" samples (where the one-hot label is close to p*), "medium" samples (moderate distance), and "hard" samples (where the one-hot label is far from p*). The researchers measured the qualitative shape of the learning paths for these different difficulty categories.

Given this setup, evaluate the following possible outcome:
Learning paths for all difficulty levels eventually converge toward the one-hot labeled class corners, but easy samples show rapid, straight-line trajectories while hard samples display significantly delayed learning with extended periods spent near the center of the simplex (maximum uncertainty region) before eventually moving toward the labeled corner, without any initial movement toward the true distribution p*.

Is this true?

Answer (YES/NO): NO